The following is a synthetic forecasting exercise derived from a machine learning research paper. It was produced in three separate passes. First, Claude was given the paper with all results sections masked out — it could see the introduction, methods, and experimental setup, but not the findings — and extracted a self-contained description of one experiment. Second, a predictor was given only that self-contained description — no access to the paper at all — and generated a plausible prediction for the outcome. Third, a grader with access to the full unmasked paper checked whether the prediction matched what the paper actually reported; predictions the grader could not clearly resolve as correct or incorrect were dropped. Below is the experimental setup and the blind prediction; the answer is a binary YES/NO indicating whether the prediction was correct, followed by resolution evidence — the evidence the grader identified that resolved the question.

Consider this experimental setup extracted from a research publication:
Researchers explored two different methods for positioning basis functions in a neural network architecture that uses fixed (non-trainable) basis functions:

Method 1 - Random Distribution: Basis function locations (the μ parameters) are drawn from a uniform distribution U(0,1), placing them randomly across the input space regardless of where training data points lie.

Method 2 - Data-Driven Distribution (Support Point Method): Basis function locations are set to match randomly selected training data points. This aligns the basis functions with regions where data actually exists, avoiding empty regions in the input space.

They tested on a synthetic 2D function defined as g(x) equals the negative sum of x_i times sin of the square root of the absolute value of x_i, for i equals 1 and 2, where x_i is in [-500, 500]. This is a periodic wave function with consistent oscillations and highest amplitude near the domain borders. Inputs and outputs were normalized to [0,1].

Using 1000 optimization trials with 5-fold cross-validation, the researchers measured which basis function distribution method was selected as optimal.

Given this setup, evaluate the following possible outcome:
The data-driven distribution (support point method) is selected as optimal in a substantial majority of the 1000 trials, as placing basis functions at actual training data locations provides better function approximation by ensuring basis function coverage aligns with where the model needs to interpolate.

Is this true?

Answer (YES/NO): NO